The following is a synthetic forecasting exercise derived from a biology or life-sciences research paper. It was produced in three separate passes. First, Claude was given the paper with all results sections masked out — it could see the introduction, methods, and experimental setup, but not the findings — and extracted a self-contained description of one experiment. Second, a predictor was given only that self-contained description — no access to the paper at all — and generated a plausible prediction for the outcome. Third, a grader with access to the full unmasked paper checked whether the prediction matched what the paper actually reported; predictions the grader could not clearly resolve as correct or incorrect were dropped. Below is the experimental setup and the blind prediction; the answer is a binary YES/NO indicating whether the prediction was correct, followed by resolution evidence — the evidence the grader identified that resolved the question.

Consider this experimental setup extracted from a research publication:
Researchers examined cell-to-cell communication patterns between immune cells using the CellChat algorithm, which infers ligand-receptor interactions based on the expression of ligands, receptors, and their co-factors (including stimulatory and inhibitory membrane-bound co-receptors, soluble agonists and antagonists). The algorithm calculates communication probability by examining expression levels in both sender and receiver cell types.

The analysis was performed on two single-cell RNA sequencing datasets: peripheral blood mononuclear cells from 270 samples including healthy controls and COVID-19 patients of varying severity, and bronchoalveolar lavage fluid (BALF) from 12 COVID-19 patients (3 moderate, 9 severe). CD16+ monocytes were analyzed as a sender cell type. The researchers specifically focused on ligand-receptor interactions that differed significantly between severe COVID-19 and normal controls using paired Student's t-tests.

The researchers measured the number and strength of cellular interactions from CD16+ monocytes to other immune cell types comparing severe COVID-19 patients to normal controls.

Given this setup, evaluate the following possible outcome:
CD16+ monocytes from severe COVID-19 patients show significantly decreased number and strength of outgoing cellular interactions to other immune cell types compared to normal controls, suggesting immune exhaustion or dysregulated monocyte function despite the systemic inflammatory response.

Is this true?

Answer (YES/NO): NO